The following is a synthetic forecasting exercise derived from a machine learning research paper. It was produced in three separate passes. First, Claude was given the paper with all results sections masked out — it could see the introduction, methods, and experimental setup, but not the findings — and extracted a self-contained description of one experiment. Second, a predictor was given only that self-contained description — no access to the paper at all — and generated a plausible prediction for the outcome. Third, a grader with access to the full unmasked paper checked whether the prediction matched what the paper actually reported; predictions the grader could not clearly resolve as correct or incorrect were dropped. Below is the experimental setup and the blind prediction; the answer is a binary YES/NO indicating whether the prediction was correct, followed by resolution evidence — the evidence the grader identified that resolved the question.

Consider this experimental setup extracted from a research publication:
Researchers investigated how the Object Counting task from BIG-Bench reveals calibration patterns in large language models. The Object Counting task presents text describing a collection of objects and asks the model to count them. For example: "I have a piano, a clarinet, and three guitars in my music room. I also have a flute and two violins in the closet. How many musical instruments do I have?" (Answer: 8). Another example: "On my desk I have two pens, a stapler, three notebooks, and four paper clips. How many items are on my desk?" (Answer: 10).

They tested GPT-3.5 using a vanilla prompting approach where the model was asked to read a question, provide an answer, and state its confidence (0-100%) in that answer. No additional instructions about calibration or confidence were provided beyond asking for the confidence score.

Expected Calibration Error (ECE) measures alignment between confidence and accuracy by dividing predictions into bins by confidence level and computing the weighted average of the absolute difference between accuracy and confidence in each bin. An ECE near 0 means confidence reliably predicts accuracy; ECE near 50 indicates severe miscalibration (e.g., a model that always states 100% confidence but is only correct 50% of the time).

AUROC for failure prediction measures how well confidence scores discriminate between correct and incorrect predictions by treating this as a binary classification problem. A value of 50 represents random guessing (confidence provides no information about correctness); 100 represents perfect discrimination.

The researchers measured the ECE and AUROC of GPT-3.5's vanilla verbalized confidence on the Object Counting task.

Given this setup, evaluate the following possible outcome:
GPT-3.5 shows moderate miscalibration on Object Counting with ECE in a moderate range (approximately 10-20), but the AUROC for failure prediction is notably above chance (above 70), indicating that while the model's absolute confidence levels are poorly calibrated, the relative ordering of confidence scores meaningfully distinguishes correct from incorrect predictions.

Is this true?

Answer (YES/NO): NO